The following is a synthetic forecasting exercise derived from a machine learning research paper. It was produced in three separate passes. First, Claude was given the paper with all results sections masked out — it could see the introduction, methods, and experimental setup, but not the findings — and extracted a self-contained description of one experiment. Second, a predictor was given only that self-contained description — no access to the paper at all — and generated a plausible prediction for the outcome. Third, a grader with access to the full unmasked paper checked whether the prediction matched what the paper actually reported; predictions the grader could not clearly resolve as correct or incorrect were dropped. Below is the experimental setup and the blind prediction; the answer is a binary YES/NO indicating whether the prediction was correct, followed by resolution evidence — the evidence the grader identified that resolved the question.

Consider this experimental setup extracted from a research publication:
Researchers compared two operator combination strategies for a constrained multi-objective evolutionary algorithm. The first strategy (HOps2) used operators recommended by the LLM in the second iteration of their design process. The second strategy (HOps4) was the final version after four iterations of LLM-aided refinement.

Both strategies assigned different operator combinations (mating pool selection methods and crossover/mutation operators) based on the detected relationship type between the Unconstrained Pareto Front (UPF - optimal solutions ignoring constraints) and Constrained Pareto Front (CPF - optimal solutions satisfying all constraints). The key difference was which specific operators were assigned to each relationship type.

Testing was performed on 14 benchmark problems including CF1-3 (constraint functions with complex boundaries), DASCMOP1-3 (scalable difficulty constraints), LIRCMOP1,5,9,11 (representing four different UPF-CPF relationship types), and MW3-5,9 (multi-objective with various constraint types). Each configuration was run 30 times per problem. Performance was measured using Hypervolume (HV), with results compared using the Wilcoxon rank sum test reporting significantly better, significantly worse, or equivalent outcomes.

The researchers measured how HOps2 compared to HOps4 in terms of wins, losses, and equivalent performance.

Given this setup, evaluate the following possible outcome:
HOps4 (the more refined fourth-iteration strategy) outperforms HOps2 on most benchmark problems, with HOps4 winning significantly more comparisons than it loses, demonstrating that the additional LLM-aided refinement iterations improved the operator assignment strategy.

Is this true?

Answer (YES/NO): NO